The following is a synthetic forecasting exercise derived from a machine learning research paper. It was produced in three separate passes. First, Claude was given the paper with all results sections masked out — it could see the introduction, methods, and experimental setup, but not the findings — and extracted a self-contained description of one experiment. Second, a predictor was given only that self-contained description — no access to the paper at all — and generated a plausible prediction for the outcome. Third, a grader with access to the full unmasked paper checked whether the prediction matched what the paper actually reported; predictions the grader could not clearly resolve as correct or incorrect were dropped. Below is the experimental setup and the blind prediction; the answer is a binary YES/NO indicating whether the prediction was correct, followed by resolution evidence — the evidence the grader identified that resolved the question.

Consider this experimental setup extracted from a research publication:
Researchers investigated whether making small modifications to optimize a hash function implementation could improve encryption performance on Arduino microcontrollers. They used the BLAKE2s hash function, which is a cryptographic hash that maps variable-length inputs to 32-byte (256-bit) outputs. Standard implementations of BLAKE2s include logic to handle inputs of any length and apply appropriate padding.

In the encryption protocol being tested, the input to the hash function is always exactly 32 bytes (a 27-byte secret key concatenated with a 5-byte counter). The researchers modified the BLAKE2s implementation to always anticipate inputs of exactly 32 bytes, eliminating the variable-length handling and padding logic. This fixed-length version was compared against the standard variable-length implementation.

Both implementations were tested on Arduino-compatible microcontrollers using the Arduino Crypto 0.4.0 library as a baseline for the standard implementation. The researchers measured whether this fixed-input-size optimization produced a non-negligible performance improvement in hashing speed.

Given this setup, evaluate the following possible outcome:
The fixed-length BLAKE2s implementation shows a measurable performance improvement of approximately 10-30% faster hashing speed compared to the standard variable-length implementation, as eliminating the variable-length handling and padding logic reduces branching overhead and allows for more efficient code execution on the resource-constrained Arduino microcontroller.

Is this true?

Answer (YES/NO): NO